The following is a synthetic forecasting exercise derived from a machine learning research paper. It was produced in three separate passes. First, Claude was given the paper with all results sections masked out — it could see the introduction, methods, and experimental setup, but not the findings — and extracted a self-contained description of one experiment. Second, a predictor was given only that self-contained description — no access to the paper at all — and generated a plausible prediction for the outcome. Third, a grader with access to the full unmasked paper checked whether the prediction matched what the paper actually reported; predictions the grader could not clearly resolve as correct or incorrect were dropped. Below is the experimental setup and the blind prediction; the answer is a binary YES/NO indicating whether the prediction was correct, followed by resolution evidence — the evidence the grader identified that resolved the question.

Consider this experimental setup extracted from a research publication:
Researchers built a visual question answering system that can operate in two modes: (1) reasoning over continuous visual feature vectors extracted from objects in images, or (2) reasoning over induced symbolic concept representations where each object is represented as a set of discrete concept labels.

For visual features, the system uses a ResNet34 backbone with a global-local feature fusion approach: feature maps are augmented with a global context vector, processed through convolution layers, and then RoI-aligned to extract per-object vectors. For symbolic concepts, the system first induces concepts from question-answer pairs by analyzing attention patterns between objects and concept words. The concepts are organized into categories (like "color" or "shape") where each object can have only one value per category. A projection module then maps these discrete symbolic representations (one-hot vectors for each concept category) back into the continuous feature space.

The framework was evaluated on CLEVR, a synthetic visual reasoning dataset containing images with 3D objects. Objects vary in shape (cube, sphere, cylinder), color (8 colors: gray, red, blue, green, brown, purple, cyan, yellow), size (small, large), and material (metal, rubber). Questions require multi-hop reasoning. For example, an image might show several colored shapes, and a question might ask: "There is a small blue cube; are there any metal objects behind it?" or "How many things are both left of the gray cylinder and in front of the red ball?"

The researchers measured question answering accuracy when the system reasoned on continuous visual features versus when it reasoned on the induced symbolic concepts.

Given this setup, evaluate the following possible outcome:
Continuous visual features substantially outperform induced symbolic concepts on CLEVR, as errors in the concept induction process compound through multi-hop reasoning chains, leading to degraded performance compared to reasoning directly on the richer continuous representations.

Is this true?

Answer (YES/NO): NO